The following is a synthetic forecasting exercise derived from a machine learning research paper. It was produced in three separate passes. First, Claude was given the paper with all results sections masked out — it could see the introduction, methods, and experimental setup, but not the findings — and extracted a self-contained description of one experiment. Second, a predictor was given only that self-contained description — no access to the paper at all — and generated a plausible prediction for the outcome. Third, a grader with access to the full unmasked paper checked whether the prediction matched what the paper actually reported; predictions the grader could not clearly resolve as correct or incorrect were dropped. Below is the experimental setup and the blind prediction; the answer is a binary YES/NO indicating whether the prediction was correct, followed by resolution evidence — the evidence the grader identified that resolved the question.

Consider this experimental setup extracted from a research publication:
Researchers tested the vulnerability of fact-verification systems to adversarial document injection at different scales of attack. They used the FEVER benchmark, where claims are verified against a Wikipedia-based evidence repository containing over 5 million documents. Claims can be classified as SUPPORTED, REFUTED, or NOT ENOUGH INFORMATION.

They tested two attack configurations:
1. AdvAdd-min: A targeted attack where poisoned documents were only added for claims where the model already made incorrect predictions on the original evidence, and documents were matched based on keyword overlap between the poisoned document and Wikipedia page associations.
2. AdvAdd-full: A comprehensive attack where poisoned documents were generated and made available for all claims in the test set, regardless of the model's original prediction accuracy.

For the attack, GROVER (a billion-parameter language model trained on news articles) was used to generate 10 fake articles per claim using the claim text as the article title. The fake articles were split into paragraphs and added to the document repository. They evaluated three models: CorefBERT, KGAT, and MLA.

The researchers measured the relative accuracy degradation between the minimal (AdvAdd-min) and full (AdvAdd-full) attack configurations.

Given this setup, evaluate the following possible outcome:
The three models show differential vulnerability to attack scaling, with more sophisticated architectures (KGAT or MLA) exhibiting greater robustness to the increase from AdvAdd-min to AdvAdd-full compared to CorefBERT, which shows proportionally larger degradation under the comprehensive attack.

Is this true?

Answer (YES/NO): NO